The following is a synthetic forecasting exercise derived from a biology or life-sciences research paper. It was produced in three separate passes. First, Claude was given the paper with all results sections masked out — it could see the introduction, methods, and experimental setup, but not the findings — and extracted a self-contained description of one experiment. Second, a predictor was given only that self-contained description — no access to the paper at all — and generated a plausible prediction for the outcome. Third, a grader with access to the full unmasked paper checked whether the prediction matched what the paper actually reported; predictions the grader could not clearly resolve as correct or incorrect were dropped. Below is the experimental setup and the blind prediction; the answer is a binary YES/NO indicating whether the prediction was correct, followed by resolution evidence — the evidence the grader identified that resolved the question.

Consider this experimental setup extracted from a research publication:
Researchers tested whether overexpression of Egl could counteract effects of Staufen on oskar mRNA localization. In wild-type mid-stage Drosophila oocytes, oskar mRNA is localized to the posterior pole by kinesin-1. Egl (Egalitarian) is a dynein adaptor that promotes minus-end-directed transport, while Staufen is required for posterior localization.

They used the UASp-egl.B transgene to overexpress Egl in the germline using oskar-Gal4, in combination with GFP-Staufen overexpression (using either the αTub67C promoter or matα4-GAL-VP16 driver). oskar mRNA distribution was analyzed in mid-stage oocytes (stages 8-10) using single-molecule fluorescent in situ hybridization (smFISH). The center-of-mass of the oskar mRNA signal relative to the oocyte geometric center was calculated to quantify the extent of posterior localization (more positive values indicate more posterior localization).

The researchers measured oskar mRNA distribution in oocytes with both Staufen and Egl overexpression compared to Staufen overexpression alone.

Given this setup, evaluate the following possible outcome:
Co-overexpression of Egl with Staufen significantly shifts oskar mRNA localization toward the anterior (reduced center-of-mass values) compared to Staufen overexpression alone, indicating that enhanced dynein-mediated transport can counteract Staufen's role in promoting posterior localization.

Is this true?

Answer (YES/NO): NO